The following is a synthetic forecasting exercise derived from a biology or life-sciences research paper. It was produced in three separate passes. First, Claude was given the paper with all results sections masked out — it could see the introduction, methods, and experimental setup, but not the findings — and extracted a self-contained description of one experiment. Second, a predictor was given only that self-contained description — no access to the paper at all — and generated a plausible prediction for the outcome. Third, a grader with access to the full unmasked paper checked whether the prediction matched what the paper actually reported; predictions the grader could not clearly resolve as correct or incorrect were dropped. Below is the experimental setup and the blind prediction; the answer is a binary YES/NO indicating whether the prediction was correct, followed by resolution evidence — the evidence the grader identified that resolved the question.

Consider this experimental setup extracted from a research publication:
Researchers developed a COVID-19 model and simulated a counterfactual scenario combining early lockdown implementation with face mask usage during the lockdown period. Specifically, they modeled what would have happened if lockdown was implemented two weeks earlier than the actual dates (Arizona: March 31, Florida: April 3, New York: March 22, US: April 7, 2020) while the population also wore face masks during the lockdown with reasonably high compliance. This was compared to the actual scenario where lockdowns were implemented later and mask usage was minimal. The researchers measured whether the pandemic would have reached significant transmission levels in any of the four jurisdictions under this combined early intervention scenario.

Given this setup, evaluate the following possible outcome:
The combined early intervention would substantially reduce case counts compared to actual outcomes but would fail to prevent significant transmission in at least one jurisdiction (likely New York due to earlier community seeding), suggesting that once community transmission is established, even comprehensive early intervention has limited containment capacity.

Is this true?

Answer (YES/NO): NO